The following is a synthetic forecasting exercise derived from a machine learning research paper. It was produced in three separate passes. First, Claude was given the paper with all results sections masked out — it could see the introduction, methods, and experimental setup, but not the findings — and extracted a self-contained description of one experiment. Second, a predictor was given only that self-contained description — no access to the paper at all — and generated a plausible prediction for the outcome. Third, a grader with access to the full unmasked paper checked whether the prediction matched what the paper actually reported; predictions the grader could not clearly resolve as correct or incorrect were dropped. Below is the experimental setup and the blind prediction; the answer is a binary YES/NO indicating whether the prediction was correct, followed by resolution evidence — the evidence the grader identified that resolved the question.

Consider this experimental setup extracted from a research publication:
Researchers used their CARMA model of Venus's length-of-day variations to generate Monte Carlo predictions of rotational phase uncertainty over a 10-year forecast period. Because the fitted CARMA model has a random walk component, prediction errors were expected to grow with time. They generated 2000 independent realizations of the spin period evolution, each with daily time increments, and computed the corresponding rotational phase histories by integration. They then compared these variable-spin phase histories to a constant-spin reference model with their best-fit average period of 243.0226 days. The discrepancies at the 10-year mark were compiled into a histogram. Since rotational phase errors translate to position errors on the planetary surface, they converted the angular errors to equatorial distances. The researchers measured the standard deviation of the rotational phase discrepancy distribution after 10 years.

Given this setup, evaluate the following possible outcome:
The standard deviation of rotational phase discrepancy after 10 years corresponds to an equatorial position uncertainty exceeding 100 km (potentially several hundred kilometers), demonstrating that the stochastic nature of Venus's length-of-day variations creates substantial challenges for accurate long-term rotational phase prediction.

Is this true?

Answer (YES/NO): NO